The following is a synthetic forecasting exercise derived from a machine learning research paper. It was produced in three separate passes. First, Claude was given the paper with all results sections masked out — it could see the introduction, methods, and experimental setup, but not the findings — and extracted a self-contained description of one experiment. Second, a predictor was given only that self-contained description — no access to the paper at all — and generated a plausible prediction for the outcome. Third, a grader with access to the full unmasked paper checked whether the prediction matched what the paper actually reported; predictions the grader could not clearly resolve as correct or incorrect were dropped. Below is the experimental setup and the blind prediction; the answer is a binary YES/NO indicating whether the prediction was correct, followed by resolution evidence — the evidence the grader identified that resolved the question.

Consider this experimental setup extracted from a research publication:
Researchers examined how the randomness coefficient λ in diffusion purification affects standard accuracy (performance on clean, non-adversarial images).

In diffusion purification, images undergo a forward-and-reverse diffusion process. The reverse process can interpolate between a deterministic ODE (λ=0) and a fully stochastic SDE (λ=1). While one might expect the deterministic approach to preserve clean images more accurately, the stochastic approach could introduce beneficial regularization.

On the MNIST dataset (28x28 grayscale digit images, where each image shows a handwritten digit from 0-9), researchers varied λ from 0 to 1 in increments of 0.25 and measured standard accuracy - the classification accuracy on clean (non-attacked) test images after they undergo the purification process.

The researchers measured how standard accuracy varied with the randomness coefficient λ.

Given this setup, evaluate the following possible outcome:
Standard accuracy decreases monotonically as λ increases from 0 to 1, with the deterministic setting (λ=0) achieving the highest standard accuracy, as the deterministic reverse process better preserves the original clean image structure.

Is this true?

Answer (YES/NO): NO